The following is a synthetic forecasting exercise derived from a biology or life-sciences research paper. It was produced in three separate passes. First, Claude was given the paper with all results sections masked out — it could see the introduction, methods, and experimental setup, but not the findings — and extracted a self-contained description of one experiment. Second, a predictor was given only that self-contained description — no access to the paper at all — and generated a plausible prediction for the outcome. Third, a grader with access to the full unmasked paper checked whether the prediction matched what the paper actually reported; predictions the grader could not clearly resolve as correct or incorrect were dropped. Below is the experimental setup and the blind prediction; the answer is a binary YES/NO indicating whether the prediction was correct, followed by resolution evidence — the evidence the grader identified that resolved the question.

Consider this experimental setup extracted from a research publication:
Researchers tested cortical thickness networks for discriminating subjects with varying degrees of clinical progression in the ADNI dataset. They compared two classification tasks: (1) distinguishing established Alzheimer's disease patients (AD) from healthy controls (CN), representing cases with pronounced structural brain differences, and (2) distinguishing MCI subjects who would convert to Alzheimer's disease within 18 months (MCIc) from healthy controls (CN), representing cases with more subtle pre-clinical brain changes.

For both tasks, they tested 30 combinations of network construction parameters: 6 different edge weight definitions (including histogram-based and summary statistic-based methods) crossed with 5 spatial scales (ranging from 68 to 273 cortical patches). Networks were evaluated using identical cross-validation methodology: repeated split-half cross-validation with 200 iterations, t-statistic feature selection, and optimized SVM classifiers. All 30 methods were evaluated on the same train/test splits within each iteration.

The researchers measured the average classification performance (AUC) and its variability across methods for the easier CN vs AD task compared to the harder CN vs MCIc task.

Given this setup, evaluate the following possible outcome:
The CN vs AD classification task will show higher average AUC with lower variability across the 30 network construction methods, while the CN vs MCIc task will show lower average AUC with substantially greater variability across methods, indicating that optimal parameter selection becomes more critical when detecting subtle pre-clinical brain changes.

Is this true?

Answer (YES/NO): NO